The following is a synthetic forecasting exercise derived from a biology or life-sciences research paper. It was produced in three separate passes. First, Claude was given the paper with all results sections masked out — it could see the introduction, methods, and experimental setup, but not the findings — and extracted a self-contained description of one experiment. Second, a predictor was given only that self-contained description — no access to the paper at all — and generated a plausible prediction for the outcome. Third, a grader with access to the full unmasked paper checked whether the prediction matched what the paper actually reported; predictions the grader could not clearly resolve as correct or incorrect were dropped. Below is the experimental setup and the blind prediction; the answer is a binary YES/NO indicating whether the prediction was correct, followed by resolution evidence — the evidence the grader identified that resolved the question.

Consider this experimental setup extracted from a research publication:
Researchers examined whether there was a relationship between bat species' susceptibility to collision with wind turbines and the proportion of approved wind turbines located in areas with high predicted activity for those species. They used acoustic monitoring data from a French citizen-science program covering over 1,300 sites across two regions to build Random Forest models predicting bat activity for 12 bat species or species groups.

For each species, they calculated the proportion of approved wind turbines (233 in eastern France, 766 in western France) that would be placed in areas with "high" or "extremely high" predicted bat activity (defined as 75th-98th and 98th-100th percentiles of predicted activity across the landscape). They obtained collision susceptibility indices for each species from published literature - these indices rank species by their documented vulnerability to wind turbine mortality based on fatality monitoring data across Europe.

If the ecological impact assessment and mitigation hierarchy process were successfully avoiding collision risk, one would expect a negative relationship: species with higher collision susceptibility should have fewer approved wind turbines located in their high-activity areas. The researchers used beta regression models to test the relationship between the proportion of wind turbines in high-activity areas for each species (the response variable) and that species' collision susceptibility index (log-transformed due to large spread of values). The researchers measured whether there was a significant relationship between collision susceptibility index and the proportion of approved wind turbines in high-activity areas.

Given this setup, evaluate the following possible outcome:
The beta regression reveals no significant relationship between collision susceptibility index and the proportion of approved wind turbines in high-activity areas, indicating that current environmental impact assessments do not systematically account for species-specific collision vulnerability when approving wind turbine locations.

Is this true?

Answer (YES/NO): YES